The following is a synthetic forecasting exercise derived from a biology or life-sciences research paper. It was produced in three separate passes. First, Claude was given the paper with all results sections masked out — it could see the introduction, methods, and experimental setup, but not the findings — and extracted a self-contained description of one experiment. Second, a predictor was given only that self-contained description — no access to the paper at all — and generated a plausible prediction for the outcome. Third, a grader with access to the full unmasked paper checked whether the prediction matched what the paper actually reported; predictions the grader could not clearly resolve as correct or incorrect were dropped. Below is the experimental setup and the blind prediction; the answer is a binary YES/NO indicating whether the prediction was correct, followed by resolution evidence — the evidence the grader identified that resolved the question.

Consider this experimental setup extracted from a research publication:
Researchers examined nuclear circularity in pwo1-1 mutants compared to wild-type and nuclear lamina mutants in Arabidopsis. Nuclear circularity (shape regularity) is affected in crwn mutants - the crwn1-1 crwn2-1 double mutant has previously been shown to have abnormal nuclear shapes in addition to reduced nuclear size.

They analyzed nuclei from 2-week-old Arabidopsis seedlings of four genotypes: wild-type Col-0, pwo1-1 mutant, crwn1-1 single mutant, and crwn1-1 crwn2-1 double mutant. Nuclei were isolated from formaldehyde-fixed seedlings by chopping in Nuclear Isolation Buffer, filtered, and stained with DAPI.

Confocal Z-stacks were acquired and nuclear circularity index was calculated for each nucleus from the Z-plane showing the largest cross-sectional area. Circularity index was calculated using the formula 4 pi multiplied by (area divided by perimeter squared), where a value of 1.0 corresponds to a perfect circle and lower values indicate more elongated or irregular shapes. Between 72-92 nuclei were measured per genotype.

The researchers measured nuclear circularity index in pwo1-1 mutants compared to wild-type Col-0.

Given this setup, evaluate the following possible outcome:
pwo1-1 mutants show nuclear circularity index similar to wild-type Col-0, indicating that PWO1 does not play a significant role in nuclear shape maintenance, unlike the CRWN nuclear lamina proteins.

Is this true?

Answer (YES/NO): YES